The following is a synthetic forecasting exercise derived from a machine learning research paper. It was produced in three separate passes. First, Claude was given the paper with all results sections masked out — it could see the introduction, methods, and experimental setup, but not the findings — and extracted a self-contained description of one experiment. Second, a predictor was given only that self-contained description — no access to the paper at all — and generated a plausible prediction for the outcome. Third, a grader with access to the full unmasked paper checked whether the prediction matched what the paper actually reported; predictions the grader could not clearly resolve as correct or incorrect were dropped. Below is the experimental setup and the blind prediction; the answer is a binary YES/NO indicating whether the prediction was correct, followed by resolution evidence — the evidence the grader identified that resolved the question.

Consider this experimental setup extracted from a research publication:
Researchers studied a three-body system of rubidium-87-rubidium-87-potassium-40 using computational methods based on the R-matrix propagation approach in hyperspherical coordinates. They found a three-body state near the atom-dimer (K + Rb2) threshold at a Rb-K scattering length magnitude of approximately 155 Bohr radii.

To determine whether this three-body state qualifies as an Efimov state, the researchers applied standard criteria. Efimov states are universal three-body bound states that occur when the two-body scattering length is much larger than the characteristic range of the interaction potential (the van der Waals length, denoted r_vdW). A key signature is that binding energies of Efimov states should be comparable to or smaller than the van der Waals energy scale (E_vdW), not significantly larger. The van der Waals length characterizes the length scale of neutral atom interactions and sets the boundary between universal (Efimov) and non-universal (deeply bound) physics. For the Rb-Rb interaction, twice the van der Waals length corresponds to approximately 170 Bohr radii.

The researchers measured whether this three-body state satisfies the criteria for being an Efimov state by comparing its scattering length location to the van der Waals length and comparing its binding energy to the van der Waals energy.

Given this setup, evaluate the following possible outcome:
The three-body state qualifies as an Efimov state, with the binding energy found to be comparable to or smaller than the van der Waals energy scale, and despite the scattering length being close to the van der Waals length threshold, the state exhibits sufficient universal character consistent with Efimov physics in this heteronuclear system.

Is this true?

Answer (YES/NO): NO